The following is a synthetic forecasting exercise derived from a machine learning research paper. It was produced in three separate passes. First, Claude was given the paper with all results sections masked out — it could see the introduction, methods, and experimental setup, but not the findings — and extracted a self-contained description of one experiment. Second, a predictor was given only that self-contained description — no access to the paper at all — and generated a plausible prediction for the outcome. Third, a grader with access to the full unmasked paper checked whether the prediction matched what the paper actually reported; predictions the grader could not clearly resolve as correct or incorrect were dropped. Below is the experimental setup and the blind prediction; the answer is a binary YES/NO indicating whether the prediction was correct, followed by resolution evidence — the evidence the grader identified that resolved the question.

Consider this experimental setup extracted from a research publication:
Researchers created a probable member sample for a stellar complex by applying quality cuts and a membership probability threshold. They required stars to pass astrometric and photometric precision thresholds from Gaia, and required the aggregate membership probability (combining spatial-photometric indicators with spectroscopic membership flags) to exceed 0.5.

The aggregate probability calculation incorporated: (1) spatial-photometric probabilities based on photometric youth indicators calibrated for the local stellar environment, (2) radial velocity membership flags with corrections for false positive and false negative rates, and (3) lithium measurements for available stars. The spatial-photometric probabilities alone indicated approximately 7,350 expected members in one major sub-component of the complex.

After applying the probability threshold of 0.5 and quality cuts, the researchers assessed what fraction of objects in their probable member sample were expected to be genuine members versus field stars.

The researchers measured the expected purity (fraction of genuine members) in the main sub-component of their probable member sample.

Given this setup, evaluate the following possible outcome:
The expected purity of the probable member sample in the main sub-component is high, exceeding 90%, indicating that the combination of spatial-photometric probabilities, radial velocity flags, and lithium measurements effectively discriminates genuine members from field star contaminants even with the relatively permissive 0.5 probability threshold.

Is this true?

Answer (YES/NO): NO